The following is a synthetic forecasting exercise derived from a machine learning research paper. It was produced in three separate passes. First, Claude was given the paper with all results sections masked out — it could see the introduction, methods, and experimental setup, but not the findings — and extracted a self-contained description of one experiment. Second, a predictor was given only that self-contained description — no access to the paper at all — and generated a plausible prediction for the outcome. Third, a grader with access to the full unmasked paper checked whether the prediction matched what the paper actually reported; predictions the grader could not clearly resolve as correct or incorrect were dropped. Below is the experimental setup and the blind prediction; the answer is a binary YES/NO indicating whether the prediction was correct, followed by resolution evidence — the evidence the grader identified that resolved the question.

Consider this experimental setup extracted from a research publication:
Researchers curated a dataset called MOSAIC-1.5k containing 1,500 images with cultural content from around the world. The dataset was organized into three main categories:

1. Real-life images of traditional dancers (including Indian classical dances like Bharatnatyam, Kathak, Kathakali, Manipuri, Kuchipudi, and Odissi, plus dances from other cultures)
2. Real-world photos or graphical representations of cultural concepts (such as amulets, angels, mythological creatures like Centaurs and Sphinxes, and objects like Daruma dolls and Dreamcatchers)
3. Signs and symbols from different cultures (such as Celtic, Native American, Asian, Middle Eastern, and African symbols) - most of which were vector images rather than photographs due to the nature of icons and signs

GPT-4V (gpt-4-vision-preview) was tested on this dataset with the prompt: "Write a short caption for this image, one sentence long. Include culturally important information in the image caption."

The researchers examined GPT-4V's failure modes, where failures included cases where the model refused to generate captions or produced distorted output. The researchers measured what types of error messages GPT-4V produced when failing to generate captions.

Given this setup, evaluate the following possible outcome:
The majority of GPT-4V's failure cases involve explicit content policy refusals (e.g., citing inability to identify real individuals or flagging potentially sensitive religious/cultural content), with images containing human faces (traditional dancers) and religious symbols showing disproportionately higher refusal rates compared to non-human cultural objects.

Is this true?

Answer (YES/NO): NO